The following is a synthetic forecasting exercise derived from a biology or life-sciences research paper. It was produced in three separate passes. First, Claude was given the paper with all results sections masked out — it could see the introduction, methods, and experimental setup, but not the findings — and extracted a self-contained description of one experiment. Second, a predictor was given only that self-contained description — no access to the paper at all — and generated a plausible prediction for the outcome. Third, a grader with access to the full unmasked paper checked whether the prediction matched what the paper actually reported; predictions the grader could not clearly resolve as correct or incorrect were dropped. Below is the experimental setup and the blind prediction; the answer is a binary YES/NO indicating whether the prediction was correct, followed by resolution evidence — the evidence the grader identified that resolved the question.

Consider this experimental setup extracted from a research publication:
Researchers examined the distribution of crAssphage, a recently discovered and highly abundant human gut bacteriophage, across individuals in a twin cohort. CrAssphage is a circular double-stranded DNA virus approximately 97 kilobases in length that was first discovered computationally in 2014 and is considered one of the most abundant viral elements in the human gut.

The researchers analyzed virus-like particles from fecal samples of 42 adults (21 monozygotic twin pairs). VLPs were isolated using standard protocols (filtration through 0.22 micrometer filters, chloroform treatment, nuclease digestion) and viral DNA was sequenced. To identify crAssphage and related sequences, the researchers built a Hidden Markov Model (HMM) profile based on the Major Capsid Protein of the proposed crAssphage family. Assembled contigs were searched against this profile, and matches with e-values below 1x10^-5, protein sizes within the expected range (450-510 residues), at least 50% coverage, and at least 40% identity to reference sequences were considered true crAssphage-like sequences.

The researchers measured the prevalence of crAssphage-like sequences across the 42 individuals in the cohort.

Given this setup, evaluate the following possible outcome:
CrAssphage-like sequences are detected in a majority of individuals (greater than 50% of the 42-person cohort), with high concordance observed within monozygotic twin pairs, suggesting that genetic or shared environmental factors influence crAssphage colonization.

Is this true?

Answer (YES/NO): NO